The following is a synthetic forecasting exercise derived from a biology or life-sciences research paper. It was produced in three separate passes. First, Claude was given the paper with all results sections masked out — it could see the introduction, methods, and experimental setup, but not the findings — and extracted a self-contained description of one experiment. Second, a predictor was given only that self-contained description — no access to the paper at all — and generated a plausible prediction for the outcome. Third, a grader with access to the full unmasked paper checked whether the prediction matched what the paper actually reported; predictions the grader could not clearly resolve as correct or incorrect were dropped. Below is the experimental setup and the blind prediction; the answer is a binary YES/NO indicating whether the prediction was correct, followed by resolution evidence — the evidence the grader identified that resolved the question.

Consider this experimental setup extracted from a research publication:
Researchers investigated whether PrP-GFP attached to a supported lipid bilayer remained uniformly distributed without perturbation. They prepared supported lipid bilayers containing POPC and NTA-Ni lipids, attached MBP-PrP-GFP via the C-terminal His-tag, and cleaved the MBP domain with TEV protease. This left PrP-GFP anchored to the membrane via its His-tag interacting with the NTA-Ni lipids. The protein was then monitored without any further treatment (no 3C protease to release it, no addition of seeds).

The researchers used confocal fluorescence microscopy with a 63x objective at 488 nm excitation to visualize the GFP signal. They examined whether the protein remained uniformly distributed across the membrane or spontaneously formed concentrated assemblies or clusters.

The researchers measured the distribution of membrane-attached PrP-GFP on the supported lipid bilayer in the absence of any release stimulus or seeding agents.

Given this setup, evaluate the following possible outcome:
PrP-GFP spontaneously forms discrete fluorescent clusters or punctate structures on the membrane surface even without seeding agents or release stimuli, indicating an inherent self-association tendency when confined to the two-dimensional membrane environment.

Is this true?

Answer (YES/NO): NO